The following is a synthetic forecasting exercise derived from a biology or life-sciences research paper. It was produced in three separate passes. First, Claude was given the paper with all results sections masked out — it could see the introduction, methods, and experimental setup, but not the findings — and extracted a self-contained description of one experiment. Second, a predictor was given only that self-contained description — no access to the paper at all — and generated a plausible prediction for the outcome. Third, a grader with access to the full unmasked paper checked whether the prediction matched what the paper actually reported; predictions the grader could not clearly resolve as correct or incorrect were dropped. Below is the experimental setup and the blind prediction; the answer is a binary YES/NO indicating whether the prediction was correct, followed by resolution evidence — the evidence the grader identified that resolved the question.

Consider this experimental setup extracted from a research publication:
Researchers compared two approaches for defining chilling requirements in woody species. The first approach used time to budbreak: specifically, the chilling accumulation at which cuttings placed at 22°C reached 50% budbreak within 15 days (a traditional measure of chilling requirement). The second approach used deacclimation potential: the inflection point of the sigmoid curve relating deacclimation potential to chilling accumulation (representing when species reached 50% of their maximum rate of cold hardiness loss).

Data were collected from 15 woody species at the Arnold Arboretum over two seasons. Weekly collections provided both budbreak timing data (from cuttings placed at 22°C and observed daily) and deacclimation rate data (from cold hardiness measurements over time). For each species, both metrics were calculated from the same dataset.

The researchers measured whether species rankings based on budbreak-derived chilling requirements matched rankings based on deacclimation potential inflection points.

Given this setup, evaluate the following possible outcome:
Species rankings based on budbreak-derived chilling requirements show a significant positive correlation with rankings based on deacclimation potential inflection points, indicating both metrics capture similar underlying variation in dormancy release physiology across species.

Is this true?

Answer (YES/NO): NO